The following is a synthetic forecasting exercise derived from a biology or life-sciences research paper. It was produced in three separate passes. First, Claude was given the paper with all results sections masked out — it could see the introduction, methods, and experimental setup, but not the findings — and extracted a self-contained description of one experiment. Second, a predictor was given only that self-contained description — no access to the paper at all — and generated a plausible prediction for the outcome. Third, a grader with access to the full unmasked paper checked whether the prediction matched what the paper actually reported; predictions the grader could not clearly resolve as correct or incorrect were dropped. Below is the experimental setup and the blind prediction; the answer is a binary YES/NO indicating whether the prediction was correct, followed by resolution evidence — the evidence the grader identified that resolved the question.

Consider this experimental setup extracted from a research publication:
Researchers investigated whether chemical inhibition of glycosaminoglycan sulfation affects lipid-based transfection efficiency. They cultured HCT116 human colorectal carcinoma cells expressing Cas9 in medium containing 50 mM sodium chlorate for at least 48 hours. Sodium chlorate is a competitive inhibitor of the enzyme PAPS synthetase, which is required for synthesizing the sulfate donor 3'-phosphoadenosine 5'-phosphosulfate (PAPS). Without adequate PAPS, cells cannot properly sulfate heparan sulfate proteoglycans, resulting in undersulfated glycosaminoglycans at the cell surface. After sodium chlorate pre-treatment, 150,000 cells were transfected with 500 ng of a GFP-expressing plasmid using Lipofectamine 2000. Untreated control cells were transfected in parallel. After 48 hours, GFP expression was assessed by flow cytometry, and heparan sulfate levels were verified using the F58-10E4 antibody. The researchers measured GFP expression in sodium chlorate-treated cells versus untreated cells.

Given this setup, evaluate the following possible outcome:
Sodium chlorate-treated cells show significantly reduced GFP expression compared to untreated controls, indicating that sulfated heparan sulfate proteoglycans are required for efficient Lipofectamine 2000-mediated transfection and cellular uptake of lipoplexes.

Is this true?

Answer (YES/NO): YES